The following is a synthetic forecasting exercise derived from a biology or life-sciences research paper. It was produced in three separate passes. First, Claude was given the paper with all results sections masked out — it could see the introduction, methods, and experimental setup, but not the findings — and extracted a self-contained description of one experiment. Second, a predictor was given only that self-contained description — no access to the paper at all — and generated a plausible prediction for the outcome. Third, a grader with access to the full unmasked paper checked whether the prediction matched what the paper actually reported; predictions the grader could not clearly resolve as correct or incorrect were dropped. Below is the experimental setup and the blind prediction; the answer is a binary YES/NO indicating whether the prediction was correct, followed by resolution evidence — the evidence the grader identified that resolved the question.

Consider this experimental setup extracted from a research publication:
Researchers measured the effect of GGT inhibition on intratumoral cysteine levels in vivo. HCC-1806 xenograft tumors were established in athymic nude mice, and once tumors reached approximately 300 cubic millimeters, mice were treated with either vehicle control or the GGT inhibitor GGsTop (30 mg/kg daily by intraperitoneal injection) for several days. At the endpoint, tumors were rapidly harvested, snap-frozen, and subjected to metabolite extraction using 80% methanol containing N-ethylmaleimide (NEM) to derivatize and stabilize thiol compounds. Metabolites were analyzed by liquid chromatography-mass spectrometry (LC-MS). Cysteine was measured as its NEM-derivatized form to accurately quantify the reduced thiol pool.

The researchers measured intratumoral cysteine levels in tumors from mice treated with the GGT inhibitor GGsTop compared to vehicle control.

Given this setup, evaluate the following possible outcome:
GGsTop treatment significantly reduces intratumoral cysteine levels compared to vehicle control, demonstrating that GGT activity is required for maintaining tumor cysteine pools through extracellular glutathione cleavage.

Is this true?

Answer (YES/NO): YES